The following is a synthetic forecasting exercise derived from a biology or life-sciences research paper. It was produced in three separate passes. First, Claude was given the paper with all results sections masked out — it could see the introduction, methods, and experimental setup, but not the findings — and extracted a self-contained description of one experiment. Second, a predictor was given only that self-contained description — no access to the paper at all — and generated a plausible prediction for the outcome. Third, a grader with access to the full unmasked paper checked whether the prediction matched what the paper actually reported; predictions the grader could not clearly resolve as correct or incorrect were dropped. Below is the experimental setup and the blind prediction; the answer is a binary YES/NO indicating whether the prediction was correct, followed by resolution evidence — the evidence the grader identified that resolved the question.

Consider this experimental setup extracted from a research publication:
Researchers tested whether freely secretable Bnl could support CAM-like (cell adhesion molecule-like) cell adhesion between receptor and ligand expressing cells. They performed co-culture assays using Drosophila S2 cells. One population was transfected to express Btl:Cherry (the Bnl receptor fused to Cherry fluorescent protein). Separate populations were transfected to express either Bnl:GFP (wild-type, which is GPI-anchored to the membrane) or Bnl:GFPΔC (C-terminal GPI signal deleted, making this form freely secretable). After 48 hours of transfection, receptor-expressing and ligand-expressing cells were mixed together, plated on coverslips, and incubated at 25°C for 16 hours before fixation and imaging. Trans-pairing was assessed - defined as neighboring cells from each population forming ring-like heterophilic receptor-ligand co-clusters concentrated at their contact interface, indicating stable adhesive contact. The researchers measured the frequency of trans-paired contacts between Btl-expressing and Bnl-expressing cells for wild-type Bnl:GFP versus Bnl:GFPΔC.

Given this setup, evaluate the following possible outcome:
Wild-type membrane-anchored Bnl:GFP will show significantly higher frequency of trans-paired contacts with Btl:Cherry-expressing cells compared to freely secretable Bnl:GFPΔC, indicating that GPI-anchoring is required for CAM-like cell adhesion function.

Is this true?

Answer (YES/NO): YES